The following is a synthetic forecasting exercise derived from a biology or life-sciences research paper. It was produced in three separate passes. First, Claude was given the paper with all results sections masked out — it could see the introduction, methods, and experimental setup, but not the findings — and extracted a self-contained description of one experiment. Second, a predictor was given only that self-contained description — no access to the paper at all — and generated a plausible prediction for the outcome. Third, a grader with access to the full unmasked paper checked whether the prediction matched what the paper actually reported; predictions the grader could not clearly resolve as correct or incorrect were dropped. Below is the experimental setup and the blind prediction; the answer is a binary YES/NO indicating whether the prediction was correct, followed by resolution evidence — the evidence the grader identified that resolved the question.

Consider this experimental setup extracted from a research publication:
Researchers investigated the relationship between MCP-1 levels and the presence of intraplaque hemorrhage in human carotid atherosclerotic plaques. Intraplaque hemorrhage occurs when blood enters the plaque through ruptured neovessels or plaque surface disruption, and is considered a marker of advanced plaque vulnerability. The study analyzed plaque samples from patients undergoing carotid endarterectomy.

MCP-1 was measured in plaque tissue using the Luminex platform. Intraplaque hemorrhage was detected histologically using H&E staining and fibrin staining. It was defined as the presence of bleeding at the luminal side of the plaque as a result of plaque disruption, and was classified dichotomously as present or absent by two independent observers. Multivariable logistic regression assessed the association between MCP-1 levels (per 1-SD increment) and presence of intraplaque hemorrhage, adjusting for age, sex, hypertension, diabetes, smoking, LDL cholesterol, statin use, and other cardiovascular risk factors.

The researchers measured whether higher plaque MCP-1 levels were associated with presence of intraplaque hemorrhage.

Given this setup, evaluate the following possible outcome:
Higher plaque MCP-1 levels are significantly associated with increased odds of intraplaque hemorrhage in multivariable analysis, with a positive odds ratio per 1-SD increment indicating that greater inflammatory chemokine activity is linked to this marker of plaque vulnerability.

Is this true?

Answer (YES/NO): YES